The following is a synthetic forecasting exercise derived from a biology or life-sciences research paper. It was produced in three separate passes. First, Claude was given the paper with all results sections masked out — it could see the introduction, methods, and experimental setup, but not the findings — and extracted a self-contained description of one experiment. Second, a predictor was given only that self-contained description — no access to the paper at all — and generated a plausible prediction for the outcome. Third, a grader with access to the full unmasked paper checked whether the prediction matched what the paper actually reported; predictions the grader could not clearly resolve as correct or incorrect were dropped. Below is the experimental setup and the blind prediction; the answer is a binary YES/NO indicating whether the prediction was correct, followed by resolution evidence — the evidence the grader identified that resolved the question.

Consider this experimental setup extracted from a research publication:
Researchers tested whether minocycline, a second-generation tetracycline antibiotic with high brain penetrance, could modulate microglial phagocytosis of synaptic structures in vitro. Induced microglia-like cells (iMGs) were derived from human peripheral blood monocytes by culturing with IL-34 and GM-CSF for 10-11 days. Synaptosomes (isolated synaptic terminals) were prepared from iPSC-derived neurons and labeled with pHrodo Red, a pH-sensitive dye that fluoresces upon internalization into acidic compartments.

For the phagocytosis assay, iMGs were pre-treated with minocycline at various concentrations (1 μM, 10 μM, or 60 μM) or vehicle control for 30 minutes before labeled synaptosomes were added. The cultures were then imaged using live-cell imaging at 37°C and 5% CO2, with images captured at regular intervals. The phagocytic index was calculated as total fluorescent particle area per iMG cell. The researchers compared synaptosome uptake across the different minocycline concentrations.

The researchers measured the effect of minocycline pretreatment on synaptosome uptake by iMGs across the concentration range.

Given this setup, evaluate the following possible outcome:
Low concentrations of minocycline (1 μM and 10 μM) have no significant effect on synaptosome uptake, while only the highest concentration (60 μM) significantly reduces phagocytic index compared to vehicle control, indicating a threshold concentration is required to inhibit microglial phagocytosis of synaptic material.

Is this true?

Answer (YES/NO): NO